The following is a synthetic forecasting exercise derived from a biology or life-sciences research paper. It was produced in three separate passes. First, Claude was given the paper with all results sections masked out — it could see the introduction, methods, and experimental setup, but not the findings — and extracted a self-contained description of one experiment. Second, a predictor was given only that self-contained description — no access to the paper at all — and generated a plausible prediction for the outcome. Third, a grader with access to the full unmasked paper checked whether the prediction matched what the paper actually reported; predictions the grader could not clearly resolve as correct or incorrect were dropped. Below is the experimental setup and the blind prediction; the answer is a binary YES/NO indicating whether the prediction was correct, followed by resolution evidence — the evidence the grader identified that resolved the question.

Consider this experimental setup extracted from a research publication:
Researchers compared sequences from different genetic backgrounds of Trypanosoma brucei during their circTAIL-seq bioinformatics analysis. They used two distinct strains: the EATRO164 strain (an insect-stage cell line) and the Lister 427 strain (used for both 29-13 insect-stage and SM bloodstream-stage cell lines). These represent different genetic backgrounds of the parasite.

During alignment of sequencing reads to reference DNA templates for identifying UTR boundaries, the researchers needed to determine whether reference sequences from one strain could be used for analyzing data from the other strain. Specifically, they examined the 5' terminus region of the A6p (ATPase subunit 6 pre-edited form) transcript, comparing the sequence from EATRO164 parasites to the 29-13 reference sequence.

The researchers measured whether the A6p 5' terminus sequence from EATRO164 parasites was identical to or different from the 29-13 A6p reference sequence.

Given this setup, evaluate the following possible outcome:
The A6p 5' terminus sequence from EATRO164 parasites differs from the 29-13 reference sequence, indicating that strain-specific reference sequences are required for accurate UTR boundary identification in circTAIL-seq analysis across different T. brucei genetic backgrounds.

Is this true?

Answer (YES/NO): YES